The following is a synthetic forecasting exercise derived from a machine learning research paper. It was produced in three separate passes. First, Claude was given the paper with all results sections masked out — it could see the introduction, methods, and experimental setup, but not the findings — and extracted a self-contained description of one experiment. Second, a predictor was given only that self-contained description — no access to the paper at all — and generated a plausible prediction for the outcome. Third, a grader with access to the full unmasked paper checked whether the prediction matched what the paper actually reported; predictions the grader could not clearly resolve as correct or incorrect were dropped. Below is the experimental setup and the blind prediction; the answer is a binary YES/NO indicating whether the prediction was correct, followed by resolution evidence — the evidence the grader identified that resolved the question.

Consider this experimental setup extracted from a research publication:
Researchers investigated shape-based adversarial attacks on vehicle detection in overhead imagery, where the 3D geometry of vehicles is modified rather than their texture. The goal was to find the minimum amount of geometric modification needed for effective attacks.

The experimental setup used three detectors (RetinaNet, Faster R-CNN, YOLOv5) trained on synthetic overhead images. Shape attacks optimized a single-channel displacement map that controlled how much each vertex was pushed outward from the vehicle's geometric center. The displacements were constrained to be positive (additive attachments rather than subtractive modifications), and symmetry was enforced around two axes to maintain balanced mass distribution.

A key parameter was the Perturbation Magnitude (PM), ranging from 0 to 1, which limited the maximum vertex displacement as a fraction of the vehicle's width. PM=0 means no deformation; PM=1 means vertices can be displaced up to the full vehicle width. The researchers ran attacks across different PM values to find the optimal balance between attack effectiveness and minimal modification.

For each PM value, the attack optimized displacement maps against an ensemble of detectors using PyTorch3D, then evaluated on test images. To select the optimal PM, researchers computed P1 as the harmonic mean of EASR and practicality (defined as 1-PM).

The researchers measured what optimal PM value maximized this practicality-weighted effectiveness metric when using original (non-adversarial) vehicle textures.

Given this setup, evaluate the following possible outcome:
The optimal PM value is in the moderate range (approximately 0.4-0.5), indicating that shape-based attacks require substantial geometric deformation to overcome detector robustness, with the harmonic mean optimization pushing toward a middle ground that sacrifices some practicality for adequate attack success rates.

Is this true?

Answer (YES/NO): YES